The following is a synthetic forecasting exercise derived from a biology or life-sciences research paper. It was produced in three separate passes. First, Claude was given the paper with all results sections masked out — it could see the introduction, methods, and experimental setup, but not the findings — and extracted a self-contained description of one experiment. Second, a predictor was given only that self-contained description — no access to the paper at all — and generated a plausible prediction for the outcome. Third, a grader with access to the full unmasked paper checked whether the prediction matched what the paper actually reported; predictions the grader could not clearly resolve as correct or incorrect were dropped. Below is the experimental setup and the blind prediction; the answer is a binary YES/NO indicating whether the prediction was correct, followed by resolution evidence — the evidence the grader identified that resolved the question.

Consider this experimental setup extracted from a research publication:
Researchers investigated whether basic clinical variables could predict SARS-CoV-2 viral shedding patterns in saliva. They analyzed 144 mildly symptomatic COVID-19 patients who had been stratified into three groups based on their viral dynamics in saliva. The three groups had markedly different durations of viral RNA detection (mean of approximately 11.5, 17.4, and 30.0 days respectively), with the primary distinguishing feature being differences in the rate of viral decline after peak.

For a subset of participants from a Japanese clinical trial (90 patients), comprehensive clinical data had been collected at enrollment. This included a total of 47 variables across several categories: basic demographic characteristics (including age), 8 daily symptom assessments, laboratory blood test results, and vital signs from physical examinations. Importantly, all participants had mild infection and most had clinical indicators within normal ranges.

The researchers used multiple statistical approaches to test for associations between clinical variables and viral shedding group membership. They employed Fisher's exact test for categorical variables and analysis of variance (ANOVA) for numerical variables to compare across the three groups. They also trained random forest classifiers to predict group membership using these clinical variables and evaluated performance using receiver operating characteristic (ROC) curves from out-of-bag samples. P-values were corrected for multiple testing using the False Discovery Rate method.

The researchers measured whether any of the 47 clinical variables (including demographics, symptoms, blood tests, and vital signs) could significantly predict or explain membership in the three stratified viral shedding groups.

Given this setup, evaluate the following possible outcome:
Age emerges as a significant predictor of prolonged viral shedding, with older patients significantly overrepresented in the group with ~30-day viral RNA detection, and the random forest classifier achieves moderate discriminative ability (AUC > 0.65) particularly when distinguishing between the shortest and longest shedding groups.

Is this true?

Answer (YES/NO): NO